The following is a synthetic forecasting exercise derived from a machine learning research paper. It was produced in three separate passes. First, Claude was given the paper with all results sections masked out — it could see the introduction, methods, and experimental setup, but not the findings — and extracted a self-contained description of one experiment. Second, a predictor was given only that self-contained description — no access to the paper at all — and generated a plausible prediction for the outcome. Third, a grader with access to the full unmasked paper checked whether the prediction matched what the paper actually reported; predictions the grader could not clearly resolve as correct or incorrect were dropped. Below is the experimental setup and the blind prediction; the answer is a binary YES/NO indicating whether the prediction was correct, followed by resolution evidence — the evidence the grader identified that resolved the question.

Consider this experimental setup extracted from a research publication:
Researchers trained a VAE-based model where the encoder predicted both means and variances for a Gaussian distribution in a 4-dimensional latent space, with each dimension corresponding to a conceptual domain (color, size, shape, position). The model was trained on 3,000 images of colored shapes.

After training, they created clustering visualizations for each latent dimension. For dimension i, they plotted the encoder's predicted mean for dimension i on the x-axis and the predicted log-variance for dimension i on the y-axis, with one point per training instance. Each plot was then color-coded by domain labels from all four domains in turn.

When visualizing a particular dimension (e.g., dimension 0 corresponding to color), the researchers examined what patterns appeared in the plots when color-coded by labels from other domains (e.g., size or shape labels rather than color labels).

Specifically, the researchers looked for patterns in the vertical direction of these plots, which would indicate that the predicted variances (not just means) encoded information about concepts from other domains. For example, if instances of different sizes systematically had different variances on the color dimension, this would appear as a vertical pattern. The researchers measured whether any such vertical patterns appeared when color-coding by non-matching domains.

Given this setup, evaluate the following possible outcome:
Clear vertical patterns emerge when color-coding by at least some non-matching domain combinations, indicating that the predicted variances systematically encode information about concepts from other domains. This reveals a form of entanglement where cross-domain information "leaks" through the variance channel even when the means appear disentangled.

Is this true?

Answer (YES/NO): NO